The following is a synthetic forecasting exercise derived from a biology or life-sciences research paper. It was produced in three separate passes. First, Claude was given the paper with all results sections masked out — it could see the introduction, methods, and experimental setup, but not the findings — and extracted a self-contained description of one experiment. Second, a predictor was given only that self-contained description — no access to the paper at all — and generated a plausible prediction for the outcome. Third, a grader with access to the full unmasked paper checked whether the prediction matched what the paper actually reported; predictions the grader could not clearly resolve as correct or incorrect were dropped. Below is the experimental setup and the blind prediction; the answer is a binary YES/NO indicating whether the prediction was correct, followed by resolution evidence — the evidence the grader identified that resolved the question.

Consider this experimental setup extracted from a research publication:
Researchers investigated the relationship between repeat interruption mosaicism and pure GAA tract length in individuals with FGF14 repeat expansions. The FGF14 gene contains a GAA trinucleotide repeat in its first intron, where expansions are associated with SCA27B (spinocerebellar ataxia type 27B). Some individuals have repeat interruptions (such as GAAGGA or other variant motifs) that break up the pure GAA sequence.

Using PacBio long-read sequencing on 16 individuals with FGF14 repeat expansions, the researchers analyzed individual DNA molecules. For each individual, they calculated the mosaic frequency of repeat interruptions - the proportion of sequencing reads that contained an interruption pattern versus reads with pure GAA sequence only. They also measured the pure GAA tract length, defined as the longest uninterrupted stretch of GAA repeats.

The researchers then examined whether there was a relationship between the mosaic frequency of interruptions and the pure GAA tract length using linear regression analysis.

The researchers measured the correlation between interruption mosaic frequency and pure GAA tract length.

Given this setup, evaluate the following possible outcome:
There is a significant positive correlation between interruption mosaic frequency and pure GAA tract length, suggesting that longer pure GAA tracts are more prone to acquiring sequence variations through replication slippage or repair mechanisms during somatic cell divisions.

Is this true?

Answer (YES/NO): NO